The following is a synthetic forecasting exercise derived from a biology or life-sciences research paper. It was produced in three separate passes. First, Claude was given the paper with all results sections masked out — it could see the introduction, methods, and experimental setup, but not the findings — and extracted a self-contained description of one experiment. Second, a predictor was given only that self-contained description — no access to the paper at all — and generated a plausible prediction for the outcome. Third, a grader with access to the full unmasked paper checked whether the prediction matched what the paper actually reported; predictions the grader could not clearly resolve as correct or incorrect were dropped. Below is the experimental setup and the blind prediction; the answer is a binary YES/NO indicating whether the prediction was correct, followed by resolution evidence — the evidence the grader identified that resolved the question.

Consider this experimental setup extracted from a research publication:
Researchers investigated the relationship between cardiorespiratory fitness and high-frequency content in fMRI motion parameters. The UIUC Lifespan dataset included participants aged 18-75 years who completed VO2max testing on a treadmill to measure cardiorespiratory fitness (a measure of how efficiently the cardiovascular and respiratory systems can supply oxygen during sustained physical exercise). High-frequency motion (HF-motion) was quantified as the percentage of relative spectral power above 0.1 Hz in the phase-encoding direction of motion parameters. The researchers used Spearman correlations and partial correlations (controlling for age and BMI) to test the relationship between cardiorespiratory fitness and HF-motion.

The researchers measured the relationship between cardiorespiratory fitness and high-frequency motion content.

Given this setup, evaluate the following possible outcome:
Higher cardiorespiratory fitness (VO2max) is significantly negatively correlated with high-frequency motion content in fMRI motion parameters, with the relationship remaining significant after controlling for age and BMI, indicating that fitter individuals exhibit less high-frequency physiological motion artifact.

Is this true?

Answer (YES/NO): YES